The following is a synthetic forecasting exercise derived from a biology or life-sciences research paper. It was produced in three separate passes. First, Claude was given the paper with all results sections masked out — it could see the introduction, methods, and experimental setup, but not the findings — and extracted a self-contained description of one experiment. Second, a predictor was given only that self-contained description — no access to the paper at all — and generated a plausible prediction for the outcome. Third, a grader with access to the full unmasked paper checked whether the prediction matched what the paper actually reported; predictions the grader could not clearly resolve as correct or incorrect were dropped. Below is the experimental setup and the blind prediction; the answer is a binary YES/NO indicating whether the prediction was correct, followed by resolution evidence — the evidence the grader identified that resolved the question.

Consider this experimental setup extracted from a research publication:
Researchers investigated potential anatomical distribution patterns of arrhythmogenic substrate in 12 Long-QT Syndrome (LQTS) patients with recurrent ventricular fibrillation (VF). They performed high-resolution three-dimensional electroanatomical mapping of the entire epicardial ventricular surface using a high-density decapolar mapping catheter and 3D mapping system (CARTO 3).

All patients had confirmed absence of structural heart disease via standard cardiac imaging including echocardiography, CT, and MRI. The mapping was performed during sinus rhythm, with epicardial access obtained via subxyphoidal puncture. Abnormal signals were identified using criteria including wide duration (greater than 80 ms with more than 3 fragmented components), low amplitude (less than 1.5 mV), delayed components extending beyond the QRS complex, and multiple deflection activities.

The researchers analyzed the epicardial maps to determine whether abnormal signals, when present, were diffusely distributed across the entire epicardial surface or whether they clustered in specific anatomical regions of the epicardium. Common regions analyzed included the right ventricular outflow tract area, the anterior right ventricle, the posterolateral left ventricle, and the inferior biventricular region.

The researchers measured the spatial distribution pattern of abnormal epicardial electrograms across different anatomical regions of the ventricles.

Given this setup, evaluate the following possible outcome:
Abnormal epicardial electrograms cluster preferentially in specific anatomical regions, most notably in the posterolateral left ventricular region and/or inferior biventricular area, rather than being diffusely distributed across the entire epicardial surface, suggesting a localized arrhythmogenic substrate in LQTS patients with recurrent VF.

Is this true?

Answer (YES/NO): NO